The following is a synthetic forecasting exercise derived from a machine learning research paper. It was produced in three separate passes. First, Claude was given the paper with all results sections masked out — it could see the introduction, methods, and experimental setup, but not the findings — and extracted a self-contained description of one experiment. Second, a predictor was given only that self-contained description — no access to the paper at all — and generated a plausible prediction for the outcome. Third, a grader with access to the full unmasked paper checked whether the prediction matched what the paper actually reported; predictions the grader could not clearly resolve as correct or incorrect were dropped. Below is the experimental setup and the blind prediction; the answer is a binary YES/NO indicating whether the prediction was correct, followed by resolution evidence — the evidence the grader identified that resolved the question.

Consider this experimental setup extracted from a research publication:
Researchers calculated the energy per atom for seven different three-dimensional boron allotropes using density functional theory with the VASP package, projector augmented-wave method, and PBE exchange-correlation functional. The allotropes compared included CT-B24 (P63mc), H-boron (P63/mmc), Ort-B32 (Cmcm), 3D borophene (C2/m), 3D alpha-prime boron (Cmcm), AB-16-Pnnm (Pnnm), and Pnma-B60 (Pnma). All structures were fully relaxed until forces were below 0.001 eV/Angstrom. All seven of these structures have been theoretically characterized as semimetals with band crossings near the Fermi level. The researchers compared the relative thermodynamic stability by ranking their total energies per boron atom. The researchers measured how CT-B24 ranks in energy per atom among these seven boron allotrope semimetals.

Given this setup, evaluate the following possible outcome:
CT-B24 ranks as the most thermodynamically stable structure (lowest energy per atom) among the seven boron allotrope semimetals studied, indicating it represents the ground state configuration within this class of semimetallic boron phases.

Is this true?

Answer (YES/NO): NO